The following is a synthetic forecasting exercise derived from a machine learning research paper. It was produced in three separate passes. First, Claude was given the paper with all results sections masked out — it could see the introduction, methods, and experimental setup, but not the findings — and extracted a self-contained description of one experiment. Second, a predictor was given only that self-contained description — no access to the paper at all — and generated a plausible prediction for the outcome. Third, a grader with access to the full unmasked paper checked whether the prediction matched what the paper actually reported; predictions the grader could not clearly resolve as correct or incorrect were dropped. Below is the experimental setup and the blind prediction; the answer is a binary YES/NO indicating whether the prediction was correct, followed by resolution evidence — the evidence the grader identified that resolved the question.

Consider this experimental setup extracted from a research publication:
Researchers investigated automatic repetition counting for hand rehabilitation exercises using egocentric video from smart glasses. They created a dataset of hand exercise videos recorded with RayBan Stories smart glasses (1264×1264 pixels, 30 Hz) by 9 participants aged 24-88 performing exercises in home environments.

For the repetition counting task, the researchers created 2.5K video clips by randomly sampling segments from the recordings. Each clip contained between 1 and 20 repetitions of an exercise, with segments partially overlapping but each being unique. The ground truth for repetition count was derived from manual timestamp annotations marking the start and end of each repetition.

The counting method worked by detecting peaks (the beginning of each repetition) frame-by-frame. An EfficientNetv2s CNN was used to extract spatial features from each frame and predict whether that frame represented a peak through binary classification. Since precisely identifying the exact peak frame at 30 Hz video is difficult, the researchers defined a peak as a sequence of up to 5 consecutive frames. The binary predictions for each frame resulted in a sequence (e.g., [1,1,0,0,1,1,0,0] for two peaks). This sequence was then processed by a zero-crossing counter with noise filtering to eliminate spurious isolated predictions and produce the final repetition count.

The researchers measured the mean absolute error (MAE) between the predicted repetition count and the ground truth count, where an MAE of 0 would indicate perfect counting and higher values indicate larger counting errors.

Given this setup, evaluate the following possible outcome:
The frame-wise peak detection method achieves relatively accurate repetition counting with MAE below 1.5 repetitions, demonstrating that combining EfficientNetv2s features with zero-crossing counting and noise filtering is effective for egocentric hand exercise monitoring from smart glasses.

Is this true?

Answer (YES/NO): YES